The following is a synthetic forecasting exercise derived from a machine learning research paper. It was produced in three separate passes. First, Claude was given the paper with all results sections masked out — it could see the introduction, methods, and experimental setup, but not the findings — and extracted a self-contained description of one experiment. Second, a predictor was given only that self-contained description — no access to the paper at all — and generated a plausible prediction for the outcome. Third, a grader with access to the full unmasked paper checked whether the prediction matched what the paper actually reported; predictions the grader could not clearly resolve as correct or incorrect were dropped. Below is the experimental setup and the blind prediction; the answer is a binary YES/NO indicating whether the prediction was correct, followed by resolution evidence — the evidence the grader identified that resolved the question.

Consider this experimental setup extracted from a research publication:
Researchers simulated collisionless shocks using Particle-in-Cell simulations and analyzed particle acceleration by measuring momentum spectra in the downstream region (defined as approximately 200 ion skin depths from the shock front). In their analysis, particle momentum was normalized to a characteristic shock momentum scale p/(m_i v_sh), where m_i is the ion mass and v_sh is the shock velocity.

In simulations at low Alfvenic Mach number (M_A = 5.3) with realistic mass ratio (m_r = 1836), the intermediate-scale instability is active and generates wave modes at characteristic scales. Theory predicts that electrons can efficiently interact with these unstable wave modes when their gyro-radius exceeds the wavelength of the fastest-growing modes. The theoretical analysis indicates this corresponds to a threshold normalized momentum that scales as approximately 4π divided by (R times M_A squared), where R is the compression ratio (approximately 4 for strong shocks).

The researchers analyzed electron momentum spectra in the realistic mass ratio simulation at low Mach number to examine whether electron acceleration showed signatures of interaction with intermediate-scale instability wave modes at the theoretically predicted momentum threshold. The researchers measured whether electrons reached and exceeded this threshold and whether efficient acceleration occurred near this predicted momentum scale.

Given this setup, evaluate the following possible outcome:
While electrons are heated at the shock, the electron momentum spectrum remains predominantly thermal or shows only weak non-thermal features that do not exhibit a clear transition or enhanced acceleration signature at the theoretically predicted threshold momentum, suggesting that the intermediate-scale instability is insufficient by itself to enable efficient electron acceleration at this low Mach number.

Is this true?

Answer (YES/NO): NO